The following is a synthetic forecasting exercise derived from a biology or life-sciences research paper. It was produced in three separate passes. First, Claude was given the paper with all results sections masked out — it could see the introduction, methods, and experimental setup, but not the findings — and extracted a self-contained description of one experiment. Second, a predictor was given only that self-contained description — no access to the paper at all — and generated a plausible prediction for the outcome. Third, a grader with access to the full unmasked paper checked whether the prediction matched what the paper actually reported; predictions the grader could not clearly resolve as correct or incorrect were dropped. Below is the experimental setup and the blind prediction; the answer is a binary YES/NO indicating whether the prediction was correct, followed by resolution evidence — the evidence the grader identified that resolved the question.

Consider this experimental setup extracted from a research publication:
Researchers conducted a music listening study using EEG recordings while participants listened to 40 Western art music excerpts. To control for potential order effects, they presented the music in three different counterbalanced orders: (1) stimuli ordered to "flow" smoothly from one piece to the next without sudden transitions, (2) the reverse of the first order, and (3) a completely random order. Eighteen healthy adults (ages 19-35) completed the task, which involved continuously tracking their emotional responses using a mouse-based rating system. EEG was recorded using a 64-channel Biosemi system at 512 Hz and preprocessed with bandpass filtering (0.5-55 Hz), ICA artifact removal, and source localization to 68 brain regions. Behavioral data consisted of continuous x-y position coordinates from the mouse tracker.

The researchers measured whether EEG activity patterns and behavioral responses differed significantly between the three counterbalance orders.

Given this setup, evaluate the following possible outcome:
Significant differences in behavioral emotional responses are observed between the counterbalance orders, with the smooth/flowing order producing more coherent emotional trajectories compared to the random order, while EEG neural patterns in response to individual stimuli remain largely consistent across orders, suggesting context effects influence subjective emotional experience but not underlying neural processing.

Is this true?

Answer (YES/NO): NO